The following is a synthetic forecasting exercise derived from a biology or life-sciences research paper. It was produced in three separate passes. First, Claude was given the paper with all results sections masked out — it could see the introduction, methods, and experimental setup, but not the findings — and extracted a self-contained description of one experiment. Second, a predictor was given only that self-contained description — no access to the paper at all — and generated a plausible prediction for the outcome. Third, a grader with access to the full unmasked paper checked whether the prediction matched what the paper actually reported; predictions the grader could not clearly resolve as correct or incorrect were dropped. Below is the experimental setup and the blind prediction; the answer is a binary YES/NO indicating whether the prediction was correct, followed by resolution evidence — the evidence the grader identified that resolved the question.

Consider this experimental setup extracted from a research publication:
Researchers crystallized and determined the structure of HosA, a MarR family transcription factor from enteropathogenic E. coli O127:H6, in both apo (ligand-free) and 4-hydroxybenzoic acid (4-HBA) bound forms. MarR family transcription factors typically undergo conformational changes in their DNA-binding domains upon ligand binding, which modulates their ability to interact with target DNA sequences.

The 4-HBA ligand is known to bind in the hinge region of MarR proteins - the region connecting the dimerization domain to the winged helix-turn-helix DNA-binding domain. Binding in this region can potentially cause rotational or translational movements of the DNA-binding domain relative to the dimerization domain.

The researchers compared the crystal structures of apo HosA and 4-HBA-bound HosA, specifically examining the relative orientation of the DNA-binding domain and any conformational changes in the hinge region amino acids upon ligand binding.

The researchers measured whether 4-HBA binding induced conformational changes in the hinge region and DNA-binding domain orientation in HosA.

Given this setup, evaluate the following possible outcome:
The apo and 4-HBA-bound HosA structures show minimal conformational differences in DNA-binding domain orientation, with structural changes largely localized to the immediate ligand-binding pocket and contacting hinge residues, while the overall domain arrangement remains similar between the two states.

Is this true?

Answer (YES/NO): YES